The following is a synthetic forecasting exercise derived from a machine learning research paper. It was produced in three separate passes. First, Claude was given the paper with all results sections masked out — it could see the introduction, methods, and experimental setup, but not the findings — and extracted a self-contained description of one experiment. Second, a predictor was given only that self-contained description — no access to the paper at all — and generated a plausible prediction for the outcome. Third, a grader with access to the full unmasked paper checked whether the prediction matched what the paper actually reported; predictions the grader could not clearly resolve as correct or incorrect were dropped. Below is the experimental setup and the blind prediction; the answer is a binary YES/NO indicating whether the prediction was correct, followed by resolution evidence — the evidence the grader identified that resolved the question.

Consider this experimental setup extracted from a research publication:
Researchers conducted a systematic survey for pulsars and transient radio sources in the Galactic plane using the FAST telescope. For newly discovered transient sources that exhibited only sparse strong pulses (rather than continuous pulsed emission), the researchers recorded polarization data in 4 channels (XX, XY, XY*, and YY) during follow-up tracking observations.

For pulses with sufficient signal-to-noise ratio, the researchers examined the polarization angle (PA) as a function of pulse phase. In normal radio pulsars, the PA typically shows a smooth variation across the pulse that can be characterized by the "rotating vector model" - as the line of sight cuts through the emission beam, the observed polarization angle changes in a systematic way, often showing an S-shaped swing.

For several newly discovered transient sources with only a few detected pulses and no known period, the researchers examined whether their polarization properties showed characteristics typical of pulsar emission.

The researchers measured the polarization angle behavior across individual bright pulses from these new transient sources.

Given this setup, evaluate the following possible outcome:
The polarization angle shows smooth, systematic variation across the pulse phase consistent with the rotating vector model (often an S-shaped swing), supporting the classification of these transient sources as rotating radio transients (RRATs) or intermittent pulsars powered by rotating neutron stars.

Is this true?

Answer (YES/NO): YES